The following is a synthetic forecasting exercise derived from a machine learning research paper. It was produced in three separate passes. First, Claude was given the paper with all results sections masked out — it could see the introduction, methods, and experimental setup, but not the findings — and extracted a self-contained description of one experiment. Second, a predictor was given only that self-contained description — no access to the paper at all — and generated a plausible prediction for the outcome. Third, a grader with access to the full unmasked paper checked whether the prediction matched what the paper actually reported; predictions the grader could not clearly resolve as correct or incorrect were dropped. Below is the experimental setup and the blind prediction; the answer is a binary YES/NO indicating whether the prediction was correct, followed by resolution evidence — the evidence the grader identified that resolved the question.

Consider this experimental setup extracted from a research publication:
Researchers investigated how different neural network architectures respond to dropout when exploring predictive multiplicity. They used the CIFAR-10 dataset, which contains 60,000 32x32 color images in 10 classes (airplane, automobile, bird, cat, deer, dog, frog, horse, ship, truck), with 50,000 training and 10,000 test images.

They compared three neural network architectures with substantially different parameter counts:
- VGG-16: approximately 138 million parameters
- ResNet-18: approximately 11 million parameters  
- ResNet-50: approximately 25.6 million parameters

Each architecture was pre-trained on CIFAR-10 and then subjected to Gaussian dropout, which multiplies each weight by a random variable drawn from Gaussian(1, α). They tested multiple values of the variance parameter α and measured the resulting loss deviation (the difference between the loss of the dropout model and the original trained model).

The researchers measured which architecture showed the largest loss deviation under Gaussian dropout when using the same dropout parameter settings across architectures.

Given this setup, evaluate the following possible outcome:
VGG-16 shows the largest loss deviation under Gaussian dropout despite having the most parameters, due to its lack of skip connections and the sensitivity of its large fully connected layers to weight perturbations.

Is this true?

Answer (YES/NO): NO